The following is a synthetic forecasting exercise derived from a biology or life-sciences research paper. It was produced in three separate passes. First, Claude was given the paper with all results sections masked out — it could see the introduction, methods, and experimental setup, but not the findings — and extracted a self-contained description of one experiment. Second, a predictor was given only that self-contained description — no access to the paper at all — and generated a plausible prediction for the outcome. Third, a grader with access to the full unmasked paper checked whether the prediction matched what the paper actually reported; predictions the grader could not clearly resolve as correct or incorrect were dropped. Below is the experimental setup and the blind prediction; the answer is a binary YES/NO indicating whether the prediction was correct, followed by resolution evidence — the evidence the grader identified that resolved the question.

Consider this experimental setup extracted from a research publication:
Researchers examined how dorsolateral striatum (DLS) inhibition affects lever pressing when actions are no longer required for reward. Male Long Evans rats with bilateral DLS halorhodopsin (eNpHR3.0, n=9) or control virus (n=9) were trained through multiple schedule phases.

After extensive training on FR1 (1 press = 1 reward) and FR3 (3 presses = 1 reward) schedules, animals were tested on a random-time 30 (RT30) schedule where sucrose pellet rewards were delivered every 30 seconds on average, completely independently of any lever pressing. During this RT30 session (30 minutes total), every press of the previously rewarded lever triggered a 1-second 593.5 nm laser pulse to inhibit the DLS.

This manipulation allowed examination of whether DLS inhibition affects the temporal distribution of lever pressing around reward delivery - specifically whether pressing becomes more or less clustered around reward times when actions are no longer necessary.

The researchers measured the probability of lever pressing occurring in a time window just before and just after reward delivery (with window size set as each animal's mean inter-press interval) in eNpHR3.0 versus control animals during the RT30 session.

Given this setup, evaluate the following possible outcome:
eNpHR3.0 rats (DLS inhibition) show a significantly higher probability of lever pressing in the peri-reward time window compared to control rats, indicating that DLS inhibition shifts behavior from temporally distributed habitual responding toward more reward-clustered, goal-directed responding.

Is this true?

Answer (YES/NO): NO